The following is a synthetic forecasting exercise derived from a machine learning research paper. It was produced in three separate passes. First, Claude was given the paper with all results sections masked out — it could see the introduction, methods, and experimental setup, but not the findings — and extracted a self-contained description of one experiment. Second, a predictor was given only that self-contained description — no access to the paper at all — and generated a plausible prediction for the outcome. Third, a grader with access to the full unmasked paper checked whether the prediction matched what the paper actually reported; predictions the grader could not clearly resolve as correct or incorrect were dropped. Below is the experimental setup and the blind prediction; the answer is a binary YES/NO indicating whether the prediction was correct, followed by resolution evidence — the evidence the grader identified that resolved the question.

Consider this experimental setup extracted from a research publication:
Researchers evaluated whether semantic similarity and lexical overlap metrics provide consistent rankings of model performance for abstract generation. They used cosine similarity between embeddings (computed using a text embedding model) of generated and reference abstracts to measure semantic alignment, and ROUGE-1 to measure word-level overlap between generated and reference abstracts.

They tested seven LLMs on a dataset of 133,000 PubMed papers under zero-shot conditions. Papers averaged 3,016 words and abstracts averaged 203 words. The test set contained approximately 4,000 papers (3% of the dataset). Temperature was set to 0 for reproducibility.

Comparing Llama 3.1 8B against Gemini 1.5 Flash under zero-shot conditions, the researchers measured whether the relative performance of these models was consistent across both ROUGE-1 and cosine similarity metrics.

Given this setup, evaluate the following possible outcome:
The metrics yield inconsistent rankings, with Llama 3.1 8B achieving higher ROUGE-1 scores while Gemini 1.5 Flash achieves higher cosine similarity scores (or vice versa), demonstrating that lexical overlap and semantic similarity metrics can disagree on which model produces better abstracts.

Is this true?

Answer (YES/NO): NO